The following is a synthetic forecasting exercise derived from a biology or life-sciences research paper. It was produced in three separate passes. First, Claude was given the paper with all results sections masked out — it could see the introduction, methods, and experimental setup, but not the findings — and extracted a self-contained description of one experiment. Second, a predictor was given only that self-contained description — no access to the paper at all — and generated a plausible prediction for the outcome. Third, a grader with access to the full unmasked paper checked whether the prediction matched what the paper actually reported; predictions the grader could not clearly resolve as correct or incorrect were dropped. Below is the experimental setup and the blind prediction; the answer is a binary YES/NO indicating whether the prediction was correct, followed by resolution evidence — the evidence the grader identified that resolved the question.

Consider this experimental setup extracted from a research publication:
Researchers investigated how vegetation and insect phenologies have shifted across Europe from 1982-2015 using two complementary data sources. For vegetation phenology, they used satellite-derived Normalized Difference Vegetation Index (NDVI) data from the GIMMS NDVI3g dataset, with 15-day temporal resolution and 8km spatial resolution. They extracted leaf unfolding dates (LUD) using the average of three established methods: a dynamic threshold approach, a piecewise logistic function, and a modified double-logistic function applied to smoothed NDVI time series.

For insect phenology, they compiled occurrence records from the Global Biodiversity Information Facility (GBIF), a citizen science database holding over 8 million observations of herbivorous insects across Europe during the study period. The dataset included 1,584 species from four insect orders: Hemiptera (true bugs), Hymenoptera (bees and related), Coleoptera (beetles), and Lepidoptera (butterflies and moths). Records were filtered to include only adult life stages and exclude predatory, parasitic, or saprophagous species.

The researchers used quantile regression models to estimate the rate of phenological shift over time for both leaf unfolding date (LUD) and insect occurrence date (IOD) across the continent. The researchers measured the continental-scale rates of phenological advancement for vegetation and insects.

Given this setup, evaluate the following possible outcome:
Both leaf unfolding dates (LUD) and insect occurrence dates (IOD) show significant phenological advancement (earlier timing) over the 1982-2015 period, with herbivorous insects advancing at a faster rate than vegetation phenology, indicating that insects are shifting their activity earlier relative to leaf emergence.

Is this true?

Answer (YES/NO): NO